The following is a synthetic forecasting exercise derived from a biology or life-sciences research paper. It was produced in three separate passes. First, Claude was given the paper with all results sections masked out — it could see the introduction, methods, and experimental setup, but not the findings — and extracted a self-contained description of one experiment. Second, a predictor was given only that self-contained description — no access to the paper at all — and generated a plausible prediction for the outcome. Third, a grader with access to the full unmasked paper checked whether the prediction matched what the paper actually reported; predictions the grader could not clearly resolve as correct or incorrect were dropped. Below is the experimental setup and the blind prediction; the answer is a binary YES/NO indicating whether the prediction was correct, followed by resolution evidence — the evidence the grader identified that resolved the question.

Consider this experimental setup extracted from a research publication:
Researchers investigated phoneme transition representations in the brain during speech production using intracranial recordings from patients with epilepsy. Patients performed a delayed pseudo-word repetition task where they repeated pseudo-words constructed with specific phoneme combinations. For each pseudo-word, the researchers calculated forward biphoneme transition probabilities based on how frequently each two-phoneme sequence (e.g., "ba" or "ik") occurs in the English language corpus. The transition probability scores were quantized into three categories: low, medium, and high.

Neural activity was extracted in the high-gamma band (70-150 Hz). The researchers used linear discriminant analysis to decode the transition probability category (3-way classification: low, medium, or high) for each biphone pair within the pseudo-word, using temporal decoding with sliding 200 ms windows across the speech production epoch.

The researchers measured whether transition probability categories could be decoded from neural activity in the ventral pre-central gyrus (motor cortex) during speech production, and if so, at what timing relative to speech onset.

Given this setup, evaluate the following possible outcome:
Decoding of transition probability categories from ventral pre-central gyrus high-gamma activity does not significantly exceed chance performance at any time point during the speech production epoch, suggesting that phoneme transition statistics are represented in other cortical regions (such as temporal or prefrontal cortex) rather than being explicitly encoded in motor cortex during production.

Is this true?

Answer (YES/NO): NO